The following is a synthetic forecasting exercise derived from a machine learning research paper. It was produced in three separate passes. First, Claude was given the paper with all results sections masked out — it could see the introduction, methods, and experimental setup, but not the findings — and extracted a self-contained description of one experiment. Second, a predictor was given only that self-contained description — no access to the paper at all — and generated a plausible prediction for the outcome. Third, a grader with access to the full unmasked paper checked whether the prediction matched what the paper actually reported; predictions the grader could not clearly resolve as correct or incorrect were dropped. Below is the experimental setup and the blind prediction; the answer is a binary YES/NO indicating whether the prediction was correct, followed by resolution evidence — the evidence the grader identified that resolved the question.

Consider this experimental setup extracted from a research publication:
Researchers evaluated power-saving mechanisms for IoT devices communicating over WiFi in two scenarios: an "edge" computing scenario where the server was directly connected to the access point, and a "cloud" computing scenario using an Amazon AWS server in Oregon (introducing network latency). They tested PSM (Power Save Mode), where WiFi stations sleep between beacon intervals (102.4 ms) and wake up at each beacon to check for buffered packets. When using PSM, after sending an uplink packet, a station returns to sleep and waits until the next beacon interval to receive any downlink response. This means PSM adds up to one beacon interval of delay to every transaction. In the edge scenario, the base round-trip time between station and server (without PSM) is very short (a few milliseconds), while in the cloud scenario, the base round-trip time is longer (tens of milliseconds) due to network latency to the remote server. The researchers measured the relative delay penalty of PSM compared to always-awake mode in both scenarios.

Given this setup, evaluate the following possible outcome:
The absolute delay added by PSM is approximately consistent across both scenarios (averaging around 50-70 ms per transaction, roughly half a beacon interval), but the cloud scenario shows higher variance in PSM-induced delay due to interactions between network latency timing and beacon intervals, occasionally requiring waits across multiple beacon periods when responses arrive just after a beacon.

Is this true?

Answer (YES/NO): NO